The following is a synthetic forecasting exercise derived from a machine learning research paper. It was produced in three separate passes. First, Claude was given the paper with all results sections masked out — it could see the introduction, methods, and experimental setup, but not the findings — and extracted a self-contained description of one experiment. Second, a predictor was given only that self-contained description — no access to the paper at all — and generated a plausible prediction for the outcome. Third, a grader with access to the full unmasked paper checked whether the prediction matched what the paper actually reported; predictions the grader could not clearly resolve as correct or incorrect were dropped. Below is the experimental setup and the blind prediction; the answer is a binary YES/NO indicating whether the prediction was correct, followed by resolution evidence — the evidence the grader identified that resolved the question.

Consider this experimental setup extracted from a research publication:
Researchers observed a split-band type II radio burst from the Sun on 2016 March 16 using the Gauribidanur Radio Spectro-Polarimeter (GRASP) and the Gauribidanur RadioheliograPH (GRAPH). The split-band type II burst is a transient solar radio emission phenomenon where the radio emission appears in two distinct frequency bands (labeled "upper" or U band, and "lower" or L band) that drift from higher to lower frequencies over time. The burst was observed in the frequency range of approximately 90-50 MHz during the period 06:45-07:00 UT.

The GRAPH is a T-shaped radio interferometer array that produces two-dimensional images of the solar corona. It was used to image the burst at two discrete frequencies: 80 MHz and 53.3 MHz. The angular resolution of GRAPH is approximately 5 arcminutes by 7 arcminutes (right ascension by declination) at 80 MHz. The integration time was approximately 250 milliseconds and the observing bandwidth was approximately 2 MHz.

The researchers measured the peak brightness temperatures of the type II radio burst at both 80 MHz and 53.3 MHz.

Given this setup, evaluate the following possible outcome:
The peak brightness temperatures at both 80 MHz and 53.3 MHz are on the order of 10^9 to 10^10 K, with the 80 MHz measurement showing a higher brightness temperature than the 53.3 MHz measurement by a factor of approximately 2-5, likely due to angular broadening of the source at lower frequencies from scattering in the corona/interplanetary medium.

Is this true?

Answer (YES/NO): NO